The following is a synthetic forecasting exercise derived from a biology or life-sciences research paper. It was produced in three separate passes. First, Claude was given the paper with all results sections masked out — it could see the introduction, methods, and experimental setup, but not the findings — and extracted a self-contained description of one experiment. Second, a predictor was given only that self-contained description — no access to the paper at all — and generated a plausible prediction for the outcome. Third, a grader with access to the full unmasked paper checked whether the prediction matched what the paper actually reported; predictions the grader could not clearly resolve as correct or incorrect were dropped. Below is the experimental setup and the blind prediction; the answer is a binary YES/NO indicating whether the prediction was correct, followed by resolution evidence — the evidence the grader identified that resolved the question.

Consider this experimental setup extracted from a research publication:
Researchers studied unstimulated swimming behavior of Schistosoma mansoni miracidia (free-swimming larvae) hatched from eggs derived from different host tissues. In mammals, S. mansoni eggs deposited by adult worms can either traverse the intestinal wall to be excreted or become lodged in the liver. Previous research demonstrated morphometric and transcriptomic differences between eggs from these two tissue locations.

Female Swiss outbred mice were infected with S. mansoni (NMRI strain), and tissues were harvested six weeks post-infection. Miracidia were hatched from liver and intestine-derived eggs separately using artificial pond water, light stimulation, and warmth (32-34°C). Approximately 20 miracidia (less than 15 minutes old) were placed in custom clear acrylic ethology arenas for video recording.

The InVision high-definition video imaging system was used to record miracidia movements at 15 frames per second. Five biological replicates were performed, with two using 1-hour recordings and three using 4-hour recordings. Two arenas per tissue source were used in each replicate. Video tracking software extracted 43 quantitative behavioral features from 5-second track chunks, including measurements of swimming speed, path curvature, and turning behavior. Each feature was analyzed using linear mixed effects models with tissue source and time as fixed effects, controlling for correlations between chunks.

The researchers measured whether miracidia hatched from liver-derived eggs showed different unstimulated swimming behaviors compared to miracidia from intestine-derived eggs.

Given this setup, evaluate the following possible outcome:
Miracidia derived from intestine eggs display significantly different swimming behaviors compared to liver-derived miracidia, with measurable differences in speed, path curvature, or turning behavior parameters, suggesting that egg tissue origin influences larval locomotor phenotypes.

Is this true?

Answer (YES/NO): YES